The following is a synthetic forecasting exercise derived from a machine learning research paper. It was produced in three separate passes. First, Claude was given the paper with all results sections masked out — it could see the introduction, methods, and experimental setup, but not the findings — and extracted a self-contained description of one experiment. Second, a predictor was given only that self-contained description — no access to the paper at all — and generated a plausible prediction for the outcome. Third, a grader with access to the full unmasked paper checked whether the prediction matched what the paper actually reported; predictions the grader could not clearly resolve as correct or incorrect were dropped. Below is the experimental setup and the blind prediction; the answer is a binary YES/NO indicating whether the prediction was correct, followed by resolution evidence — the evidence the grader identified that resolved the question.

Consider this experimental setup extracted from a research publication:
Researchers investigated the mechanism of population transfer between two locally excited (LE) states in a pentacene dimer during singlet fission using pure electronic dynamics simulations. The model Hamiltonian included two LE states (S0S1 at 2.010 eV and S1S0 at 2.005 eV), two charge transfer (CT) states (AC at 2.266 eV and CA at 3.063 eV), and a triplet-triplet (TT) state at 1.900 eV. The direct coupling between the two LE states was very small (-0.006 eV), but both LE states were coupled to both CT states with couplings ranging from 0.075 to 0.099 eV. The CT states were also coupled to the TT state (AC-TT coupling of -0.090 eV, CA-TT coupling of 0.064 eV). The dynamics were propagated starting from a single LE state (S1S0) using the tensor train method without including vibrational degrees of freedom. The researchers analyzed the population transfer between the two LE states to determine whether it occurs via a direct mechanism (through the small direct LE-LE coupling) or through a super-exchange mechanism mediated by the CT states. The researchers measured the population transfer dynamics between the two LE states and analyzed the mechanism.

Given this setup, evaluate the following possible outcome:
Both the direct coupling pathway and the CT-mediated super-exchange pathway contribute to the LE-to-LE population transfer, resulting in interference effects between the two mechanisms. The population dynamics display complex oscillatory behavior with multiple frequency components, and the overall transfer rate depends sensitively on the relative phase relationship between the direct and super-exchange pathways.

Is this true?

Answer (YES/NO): NO